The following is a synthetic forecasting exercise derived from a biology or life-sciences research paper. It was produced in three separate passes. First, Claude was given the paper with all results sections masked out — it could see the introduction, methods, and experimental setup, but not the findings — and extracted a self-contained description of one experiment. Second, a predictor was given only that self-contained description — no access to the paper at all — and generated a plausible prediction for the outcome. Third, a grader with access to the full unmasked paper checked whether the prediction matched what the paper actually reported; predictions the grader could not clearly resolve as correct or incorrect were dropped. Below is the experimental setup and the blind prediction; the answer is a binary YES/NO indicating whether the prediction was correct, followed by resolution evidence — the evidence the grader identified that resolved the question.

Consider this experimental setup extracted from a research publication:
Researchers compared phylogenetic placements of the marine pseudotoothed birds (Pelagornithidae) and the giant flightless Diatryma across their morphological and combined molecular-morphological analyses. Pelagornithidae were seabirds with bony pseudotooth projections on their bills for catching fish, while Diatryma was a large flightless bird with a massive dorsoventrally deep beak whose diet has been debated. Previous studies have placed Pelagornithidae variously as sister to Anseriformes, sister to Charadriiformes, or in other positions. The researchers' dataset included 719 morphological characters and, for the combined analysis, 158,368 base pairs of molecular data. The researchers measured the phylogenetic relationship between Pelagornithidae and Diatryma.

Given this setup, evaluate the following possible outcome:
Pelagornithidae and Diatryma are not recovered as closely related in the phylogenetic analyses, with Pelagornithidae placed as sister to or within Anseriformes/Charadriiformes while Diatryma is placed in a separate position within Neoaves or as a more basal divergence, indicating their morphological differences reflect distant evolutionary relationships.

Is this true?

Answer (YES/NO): NO